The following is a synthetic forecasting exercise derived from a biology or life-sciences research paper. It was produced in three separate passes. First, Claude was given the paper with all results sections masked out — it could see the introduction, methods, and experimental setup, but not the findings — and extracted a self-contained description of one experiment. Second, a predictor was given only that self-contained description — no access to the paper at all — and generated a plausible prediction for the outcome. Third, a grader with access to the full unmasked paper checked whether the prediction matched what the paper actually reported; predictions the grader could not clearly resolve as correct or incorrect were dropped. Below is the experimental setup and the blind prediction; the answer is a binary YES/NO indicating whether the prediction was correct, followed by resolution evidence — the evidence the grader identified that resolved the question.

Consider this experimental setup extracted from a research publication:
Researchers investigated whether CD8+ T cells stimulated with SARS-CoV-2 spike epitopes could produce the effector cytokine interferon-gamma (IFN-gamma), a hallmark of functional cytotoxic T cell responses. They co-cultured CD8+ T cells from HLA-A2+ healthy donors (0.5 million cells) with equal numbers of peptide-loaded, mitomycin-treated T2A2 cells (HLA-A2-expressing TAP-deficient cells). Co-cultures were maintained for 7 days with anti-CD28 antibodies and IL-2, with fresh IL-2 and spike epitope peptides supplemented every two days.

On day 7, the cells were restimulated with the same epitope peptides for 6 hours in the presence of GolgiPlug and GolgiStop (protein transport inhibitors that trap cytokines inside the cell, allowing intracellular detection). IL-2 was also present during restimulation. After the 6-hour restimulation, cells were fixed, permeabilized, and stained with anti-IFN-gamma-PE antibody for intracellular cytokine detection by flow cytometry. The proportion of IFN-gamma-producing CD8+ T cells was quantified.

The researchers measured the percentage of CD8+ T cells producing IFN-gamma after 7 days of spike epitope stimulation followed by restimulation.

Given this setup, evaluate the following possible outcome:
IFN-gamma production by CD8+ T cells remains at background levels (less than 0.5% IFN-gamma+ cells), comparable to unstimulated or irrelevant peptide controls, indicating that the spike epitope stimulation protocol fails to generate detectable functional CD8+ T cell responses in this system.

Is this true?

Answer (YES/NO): NO